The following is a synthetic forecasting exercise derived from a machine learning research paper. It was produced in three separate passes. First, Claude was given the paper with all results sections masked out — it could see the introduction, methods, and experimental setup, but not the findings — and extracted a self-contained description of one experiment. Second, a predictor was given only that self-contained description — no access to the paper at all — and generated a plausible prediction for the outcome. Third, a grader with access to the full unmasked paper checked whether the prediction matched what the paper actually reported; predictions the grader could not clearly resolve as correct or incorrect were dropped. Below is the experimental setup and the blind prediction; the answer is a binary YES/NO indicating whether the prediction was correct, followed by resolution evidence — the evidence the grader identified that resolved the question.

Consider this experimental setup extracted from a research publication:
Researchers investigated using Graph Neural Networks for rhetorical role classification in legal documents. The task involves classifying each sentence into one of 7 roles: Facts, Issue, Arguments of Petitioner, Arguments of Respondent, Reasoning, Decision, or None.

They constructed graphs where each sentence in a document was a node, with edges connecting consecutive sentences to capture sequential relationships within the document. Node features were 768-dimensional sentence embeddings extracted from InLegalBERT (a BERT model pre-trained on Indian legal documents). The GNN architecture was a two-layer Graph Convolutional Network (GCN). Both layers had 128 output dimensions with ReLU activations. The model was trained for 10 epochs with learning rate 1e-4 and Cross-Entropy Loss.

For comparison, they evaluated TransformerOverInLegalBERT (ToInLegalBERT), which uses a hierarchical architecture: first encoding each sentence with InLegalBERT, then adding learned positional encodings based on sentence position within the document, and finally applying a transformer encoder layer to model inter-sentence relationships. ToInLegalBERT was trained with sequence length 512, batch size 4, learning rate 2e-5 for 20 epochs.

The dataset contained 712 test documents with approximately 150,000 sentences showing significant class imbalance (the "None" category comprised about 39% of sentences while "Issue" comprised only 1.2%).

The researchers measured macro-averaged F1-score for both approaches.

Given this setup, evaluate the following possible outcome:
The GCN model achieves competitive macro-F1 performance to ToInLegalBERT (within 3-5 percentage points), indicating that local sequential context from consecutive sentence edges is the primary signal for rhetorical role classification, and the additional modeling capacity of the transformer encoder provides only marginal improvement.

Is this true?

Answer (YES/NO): NO